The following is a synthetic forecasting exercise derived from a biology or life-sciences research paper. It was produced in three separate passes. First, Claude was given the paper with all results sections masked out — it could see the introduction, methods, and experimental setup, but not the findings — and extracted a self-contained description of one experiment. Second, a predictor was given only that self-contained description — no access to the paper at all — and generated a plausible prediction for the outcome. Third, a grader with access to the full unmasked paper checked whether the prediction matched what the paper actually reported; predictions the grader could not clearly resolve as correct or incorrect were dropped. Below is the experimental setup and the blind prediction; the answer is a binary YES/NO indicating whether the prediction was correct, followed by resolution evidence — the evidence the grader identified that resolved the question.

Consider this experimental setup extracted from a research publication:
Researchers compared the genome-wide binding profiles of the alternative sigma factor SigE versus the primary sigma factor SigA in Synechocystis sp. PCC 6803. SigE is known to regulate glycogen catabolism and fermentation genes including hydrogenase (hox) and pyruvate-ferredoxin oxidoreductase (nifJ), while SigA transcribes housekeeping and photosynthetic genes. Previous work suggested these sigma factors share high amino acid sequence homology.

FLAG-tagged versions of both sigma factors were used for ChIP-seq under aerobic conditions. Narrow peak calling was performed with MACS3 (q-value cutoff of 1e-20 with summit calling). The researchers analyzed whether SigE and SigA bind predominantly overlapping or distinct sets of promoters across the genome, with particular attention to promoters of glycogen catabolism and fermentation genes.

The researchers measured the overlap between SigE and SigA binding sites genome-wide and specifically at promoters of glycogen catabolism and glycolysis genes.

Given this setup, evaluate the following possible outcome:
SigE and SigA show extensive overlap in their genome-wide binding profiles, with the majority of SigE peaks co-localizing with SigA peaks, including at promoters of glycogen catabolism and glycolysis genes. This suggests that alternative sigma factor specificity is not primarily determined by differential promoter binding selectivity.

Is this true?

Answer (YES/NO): NO